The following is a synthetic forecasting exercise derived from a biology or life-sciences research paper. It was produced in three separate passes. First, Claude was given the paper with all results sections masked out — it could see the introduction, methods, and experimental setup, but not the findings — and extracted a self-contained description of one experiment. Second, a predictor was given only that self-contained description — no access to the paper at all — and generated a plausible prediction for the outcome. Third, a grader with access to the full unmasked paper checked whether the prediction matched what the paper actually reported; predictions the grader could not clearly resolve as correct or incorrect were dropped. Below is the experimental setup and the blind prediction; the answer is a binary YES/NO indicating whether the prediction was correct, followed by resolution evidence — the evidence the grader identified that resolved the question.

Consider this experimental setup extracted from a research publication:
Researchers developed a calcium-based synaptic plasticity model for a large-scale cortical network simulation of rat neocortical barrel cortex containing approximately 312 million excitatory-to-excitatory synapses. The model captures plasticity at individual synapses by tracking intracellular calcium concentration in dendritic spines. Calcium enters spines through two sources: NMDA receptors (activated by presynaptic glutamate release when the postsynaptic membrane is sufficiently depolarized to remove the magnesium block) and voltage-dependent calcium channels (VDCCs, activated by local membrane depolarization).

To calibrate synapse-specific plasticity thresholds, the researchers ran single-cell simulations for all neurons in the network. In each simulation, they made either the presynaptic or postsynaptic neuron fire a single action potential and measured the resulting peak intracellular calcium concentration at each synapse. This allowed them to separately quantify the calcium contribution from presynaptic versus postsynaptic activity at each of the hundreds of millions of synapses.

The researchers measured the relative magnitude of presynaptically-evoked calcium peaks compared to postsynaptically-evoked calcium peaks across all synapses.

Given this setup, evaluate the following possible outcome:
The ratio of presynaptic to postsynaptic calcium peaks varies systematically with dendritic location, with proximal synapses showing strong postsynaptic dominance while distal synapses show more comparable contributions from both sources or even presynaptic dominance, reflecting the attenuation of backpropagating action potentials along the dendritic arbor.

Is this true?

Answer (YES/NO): NO